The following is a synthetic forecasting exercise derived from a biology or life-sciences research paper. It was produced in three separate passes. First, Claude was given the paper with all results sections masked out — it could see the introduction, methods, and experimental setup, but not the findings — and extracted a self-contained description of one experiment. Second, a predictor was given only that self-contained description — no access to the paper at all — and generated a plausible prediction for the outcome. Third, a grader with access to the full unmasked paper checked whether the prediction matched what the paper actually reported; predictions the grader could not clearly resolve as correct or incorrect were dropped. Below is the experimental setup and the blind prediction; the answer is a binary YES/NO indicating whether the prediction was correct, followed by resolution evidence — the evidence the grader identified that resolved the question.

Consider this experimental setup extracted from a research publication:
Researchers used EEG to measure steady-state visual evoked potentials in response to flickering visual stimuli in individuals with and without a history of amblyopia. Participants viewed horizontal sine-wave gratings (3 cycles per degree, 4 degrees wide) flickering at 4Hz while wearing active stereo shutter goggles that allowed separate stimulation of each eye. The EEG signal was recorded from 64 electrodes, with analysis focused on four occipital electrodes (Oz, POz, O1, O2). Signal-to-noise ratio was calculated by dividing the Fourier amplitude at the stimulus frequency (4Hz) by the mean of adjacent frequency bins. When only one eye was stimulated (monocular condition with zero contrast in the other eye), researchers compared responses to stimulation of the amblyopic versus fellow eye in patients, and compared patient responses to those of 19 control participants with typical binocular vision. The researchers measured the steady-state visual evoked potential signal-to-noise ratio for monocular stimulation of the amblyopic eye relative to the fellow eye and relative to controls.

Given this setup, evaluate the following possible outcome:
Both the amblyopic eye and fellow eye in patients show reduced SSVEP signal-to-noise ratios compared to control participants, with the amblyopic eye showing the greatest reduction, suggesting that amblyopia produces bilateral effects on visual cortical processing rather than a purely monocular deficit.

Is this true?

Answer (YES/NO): NO